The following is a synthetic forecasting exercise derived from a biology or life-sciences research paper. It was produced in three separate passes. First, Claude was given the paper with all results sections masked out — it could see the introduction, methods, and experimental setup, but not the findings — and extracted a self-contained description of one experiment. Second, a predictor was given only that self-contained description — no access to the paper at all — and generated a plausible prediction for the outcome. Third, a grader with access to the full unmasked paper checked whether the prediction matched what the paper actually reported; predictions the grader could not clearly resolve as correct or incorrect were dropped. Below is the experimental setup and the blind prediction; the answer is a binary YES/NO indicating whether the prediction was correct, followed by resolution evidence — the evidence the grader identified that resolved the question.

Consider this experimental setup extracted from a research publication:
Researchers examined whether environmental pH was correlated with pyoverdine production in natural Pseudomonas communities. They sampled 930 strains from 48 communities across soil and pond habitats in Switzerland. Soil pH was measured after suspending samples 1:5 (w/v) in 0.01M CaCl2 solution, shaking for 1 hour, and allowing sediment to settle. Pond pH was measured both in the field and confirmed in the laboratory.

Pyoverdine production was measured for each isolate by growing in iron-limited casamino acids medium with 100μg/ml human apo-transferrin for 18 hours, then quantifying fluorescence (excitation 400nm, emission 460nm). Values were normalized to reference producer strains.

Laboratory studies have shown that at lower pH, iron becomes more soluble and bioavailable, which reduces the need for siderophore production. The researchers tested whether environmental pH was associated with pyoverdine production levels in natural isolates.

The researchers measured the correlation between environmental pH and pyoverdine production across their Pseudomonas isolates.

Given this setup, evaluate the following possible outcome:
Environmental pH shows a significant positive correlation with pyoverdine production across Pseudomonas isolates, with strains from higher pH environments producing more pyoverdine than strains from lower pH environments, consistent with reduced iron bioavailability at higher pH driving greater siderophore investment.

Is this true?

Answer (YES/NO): NO